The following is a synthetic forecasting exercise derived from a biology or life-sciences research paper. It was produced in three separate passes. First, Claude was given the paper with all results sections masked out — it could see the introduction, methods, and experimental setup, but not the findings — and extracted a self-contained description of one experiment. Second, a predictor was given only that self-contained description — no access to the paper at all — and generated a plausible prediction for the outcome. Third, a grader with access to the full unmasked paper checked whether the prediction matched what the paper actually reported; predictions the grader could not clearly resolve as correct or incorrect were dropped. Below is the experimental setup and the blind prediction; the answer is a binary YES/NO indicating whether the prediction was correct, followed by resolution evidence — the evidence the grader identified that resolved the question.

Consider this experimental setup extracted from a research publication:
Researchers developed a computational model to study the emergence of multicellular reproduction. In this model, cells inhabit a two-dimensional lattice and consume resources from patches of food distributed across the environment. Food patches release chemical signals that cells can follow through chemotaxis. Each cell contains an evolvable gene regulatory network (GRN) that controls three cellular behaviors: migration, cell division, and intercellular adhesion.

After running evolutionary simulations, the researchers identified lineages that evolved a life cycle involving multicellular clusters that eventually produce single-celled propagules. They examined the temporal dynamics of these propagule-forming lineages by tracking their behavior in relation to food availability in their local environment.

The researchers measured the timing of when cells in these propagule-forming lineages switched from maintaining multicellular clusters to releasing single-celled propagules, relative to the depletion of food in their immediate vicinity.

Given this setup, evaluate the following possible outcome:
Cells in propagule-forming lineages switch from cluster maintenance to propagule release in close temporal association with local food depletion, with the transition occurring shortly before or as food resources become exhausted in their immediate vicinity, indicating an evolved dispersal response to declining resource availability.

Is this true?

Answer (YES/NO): NO